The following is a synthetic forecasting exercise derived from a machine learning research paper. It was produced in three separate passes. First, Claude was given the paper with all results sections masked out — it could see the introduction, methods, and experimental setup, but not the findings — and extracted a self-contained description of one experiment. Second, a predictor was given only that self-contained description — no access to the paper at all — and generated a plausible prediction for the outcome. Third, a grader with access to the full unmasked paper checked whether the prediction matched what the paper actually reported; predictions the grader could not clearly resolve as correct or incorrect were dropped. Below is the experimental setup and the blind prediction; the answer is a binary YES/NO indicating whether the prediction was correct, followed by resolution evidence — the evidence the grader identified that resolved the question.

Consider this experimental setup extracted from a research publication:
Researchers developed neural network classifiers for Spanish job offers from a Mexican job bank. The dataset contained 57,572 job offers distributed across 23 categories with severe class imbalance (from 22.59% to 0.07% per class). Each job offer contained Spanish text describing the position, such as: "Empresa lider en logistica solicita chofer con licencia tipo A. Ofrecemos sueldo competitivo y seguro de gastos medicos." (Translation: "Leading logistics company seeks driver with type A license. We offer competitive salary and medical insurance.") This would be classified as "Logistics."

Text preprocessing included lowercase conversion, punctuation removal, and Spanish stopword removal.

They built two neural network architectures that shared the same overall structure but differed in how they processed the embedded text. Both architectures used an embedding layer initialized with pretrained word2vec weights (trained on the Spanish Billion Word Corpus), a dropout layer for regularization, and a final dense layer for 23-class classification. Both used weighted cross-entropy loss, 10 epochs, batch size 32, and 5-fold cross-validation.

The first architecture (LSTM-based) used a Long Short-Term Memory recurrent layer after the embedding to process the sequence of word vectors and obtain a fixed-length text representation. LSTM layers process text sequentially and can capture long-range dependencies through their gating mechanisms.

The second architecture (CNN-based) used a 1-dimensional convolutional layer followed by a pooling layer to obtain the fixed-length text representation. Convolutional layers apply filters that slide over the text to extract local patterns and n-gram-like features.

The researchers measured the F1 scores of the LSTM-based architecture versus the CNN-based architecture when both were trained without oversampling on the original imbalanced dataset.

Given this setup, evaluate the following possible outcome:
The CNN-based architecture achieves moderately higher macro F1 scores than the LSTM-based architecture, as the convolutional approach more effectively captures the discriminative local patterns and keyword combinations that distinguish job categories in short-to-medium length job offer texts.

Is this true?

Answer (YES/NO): YES